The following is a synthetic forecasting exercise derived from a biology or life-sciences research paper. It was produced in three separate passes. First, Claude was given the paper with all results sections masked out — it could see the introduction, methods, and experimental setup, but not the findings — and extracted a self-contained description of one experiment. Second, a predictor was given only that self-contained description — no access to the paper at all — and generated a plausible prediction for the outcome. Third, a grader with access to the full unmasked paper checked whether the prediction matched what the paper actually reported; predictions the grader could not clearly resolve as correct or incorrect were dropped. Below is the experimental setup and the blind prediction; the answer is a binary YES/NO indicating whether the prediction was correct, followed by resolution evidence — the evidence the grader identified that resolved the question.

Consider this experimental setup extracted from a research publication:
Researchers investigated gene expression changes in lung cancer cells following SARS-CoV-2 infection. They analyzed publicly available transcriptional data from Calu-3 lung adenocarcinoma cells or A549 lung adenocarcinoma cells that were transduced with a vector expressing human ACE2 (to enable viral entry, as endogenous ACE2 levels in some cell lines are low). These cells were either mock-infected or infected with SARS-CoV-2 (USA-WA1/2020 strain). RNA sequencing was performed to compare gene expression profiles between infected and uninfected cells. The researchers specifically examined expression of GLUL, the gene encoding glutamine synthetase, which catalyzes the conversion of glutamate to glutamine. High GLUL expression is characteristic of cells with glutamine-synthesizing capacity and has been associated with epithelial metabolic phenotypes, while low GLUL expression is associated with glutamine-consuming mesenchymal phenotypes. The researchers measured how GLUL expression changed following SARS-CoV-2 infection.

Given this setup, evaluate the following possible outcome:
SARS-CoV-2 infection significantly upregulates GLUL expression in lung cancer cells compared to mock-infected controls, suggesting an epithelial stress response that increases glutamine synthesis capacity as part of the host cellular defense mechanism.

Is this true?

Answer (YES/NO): NO